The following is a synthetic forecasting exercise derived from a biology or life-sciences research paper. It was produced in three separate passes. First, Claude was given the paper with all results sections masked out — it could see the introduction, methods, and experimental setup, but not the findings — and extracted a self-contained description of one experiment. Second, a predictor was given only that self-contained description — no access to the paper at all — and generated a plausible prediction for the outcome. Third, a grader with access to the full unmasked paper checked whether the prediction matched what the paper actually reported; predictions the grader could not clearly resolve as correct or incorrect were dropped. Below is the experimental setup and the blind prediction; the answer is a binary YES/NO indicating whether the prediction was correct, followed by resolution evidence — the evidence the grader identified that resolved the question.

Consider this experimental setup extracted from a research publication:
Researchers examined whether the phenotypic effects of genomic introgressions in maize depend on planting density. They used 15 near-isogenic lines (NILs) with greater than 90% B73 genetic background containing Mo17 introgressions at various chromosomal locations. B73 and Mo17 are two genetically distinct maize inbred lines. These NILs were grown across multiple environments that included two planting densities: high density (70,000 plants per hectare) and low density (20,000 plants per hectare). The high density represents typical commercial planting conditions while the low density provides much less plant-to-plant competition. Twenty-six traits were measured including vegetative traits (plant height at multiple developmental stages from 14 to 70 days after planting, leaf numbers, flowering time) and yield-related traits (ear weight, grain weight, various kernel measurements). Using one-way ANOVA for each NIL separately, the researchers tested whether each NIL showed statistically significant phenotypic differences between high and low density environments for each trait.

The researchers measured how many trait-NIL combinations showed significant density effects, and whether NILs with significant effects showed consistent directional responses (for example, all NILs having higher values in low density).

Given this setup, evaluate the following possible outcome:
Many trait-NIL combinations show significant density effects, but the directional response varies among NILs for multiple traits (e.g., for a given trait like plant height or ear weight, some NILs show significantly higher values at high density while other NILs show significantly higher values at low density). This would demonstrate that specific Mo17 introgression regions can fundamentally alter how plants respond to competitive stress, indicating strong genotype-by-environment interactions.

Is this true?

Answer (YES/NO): YES